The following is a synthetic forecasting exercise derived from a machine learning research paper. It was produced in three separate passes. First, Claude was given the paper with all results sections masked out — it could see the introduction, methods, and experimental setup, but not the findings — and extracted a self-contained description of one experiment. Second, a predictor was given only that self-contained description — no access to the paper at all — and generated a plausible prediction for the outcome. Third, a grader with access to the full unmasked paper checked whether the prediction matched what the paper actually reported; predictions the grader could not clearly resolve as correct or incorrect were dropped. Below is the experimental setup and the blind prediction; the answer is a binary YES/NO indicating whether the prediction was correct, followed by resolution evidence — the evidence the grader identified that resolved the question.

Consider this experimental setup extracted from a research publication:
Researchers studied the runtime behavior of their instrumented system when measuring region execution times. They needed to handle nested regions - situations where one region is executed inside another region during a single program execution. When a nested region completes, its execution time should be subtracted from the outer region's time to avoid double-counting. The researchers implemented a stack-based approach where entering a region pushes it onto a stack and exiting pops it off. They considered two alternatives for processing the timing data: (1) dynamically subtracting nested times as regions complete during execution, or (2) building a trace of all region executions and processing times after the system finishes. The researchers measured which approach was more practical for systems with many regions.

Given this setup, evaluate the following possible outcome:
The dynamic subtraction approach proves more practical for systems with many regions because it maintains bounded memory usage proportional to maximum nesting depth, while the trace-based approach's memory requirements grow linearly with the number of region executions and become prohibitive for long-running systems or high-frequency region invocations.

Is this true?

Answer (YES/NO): YES